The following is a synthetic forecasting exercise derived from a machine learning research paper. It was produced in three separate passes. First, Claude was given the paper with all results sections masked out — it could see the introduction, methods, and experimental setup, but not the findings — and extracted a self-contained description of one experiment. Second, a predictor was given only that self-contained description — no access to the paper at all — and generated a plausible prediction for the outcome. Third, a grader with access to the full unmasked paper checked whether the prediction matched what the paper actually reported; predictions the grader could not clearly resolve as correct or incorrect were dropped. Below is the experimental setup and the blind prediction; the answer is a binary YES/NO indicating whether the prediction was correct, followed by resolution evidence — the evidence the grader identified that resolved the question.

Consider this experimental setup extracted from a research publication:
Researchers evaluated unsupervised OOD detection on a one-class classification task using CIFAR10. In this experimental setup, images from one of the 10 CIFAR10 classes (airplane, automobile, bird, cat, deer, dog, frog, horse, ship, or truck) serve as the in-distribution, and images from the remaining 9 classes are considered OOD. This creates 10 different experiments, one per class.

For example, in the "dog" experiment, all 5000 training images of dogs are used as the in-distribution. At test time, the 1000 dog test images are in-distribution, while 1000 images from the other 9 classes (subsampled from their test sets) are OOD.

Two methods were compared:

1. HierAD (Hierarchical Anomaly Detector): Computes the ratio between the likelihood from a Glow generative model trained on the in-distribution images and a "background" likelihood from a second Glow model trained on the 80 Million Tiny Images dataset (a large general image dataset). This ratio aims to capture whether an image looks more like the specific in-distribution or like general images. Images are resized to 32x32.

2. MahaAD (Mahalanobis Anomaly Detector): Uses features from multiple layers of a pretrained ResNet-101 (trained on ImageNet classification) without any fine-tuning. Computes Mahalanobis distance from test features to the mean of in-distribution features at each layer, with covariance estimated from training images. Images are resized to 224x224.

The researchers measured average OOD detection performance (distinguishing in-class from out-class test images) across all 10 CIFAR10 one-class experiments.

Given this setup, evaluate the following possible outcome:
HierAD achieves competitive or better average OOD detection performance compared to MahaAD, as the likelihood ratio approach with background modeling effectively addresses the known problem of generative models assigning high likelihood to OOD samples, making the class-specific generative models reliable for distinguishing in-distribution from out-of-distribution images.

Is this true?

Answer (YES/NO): NO